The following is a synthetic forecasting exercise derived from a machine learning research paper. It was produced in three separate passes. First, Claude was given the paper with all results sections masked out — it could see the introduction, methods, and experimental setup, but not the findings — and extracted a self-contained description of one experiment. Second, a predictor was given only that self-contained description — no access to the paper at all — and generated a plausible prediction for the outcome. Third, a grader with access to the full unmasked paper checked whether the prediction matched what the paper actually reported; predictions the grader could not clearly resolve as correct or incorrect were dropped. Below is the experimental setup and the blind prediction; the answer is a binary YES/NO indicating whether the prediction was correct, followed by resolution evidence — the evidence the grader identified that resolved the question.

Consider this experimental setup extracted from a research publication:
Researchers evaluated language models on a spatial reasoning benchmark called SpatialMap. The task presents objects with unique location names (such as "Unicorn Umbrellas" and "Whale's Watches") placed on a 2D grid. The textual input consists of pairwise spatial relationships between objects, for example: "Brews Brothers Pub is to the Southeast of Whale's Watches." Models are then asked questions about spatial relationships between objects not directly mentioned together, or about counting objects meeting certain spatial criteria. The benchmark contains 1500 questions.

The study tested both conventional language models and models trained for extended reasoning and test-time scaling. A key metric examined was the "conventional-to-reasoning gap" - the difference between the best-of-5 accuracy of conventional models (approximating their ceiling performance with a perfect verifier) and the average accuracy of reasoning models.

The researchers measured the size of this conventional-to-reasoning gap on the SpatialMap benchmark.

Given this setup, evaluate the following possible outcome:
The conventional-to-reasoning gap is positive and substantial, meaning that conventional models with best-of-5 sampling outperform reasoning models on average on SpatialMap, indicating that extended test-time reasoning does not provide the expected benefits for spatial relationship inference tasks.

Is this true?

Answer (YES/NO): NO